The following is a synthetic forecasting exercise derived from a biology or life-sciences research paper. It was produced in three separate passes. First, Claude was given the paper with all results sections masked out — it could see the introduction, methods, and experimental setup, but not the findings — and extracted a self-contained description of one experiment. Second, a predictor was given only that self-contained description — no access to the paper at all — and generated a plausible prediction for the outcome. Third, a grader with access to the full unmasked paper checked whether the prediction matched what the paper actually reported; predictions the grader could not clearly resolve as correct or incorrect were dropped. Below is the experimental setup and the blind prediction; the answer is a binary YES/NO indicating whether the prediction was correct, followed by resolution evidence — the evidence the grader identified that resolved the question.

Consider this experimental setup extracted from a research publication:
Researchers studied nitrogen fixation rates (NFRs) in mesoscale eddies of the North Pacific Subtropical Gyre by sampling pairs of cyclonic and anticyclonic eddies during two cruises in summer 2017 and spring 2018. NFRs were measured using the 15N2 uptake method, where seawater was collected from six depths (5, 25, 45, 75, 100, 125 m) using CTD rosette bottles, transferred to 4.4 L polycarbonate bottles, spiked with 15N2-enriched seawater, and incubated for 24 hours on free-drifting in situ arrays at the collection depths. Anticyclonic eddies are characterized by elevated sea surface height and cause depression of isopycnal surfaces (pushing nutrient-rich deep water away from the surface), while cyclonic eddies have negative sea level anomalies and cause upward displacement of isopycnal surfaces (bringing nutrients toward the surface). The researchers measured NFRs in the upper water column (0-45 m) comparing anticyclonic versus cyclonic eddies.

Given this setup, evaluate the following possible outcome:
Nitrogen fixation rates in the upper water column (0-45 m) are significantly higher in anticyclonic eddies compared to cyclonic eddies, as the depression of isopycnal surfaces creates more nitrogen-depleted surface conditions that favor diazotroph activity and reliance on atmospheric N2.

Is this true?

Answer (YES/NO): NO